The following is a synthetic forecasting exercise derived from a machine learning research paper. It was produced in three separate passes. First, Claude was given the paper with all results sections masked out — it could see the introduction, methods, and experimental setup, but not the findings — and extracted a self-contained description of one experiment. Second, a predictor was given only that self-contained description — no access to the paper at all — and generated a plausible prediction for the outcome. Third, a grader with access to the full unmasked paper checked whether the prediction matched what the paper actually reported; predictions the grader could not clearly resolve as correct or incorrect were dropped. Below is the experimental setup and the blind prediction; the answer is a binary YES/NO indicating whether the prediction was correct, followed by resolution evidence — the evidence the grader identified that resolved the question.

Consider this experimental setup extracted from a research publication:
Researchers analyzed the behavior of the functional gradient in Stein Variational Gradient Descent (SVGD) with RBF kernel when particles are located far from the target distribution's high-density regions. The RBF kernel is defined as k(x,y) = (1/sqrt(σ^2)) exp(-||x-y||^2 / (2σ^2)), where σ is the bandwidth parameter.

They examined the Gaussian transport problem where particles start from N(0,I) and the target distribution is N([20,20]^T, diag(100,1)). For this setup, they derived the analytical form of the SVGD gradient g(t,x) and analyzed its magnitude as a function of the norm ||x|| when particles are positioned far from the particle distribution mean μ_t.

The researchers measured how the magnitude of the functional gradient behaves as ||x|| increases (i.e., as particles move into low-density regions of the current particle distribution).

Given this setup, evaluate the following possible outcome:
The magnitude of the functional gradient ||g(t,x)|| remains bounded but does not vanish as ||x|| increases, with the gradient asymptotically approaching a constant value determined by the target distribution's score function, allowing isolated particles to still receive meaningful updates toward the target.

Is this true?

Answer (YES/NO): NO